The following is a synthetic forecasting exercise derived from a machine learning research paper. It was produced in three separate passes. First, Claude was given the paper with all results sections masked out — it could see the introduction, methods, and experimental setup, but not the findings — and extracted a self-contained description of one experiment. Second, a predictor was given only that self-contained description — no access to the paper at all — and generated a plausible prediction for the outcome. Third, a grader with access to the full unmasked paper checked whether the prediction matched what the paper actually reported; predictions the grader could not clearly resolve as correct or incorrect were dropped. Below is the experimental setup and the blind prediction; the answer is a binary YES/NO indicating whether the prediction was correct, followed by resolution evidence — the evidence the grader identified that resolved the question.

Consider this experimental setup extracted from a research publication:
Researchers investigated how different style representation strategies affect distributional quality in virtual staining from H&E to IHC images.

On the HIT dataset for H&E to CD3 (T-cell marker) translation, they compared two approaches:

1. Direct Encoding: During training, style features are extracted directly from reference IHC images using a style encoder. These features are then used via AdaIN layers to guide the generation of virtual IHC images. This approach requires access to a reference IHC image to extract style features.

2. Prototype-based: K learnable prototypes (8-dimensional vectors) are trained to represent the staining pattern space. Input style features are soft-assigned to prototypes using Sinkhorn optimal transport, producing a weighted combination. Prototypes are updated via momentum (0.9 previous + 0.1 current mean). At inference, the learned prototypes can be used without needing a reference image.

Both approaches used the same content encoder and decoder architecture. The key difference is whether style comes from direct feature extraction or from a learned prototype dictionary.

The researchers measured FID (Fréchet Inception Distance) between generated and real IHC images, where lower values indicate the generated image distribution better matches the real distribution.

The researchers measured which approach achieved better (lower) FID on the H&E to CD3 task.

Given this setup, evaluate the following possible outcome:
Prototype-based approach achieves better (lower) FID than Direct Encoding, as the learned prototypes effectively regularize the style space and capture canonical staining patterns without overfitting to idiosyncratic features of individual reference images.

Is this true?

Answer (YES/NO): NO